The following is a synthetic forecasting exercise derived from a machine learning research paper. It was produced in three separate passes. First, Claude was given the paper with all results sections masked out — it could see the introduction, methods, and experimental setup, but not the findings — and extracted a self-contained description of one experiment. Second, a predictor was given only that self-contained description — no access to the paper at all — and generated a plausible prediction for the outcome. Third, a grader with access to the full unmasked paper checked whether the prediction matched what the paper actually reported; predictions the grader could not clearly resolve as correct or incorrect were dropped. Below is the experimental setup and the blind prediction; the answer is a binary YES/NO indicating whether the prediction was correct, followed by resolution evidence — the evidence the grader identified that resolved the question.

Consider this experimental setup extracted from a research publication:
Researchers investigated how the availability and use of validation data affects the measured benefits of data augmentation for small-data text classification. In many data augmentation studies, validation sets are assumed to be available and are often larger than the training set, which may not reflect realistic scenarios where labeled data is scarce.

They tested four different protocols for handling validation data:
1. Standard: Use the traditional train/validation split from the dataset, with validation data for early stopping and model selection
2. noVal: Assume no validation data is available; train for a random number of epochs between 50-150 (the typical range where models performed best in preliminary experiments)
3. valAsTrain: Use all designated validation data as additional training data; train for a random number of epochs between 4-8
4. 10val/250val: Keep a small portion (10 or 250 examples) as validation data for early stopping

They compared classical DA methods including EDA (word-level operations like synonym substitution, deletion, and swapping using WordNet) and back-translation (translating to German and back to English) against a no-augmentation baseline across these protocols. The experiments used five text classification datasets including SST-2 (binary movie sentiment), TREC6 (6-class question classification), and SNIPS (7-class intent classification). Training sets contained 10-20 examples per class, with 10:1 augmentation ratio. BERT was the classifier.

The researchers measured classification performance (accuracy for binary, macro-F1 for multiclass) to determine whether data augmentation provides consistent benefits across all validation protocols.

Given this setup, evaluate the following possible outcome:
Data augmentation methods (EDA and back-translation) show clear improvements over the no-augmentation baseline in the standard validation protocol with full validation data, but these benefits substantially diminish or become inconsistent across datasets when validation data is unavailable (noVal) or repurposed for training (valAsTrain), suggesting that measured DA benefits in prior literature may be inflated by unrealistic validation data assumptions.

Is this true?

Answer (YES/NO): NO